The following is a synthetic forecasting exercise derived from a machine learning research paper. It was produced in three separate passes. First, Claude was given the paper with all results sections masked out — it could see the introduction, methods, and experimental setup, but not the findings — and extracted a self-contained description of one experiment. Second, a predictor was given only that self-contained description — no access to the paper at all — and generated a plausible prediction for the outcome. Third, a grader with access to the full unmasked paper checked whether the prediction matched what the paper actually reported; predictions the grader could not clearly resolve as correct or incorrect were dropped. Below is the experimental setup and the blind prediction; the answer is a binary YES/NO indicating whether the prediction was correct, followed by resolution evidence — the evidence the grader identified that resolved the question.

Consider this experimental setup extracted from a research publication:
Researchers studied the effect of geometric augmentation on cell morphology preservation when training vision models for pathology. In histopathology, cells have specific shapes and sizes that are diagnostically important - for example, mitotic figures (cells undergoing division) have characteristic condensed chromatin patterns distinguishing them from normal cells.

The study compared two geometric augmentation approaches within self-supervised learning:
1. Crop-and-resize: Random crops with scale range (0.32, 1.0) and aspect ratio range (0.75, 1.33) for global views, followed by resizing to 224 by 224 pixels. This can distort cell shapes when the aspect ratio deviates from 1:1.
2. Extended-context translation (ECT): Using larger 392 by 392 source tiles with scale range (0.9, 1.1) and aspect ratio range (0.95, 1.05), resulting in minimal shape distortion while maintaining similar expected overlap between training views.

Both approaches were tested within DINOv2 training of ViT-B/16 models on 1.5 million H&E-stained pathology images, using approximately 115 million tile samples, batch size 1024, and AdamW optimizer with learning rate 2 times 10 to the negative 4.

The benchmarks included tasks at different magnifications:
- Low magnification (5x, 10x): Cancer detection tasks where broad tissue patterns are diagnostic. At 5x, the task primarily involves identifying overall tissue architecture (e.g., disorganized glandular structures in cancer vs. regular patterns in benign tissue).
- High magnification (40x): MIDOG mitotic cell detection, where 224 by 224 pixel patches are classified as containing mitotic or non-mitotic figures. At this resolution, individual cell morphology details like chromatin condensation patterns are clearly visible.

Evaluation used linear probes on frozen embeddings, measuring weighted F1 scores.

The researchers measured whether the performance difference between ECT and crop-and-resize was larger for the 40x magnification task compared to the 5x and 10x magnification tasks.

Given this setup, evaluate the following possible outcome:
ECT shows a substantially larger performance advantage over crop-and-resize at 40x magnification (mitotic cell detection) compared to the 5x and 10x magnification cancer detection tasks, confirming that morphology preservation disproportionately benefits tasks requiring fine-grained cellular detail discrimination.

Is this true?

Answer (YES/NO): NO